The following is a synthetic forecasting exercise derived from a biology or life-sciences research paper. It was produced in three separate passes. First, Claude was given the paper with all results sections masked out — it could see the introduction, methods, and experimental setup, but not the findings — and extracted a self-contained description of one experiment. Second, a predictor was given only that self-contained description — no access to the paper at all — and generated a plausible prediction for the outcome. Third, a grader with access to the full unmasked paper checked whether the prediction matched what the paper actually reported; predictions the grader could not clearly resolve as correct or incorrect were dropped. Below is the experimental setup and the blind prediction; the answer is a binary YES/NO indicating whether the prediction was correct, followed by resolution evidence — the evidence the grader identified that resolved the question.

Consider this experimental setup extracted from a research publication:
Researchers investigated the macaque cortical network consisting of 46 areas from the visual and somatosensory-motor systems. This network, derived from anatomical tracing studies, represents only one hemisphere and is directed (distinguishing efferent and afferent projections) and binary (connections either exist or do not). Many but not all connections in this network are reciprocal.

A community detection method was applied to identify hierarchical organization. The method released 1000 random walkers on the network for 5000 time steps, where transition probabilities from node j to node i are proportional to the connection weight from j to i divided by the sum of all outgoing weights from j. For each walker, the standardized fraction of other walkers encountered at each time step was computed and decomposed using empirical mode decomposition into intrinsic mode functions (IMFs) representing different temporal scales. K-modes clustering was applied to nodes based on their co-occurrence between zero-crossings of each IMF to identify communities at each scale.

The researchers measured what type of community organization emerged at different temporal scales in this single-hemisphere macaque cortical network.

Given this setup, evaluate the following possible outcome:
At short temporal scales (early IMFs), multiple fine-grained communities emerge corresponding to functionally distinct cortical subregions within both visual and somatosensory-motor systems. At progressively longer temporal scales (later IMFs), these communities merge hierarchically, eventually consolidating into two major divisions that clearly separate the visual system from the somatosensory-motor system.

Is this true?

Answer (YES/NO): NO